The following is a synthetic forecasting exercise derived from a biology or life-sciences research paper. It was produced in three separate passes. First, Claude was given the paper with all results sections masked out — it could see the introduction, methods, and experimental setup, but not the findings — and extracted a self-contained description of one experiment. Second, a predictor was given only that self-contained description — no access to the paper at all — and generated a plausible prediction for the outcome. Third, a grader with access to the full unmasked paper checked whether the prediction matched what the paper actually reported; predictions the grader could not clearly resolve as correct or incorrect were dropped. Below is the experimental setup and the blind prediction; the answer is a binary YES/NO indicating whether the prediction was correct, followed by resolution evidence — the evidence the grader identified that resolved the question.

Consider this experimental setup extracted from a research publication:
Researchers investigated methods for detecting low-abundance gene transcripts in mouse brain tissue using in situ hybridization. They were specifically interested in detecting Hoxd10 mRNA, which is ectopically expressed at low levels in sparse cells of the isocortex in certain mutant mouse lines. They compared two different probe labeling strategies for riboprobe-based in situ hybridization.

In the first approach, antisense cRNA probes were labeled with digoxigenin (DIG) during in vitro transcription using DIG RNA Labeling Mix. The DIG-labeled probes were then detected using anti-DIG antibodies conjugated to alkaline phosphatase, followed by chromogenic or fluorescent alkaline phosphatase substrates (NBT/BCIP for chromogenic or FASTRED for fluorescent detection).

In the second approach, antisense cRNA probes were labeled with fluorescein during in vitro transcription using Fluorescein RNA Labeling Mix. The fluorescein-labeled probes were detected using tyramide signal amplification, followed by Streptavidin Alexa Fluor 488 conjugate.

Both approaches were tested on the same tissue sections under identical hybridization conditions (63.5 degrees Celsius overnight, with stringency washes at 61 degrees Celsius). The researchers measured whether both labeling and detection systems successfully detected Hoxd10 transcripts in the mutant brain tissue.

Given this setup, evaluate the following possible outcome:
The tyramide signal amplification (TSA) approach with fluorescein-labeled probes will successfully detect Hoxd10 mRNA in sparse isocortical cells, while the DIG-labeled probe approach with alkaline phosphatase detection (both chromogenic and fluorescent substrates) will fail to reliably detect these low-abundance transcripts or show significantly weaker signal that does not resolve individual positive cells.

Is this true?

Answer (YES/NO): NO